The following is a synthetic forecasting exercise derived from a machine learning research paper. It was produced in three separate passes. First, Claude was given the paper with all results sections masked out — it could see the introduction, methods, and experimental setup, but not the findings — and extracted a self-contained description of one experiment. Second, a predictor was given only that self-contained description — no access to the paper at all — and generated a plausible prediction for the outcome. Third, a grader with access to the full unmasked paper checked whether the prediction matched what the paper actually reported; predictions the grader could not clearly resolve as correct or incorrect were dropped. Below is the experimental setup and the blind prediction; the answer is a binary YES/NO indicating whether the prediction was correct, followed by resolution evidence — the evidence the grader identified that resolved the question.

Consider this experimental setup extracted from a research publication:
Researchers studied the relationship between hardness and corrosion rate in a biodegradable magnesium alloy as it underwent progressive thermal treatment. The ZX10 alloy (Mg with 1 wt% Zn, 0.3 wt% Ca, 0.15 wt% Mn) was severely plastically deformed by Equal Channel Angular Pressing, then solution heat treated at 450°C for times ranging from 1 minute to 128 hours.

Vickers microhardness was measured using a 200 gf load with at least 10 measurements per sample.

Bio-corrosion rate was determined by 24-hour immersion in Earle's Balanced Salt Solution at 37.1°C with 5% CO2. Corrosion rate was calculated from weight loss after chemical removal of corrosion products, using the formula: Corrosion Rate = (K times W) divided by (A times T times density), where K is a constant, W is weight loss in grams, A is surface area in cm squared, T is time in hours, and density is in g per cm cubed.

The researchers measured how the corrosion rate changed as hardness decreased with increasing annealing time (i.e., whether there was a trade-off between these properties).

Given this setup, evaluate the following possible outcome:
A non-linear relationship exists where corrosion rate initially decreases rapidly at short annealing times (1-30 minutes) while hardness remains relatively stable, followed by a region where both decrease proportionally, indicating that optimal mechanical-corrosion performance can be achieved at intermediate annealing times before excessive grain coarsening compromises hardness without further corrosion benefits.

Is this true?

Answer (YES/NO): NO